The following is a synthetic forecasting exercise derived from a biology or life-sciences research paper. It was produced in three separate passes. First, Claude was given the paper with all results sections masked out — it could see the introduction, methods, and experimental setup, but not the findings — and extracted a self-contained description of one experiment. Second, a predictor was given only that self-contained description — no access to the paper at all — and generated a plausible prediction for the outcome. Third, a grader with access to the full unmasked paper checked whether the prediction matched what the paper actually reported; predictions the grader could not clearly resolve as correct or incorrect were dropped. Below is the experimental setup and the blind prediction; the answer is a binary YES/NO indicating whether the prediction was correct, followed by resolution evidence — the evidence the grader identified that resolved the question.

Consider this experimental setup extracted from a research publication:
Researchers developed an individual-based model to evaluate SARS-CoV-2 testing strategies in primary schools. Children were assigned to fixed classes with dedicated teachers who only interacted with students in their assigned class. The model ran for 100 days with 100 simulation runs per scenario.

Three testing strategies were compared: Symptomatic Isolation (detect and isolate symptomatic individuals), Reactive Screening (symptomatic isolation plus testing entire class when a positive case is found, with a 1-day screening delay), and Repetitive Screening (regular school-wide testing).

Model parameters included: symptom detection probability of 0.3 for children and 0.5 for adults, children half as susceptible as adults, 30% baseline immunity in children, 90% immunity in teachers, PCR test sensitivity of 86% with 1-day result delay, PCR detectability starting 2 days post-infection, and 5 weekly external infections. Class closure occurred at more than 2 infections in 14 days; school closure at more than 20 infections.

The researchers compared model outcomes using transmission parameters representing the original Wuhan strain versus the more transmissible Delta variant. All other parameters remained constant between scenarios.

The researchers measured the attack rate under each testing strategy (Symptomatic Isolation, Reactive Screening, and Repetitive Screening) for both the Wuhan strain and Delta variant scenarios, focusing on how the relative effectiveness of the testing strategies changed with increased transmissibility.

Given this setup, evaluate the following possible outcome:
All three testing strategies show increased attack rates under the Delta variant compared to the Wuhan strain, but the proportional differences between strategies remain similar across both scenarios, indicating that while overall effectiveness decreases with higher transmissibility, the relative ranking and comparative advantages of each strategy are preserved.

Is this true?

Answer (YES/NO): NO